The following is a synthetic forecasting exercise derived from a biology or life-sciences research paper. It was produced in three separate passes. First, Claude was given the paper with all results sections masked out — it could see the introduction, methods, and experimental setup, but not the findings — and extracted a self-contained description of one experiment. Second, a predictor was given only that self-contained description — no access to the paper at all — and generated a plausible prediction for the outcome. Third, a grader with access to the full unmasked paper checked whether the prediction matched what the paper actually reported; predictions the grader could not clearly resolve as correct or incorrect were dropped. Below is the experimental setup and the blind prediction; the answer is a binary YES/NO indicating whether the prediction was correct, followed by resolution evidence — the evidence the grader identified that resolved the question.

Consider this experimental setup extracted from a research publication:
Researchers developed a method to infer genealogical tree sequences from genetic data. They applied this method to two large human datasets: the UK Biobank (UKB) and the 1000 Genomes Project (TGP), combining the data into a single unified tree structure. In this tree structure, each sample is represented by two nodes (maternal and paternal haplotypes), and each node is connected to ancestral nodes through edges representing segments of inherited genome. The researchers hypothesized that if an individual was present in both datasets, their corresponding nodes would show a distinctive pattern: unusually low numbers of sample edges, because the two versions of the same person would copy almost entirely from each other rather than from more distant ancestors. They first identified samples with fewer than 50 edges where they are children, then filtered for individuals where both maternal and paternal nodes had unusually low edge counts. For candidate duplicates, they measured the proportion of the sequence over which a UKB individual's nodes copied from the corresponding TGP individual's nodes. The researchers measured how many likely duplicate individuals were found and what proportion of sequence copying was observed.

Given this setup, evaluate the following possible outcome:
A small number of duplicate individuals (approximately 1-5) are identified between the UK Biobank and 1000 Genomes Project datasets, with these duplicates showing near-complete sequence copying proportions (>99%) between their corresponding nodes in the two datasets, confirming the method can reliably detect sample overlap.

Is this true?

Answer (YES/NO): NO